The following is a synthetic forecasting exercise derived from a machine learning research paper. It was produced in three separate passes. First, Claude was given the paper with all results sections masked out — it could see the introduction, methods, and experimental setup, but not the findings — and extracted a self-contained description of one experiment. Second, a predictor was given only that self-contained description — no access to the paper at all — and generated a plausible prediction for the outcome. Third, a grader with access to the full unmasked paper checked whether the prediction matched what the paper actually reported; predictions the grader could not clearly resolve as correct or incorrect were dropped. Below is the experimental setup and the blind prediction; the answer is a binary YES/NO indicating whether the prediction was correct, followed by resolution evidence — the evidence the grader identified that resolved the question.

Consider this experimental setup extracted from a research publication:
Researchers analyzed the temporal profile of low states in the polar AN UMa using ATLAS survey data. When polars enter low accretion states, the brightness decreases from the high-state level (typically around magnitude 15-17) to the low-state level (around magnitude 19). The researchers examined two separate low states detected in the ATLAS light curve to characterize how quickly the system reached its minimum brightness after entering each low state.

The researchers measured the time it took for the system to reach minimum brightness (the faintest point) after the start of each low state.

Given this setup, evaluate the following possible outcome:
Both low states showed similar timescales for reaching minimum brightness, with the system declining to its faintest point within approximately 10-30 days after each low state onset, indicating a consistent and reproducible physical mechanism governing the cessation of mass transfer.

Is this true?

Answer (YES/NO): NO